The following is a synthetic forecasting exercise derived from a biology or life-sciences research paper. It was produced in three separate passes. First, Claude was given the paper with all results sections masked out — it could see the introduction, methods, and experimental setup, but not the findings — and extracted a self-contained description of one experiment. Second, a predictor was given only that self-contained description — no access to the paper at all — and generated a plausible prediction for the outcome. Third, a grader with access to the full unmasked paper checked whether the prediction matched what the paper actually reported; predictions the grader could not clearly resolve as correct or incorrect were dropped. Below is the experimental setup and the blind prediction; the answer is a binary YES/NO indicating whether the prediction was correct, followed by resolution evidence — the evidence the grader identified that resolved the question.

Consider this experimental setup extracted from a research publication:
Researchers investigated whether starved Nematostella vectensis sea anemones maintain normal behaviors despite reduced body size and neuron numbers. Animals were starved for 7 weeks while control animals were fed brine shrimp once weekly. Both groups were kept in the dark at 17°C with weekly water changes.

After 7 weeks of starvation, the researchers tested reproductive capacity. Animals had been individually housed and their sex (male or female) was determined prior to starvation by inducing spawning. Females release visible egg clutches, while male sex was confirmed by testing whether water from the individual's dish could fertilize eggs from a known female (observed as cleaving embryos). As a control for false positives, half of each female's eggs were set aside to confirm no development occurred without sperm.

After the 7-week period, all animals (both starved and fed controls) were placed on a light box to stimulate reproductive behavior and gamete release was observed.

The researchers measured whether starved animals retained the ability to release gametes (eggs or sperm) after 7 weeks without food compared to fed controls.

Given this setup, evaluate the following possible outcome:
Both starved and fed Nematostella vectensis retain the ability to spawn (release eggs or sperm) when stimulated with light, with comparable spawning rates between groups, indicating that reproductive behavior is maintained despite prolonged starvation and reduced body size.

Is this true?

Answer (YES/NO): NO